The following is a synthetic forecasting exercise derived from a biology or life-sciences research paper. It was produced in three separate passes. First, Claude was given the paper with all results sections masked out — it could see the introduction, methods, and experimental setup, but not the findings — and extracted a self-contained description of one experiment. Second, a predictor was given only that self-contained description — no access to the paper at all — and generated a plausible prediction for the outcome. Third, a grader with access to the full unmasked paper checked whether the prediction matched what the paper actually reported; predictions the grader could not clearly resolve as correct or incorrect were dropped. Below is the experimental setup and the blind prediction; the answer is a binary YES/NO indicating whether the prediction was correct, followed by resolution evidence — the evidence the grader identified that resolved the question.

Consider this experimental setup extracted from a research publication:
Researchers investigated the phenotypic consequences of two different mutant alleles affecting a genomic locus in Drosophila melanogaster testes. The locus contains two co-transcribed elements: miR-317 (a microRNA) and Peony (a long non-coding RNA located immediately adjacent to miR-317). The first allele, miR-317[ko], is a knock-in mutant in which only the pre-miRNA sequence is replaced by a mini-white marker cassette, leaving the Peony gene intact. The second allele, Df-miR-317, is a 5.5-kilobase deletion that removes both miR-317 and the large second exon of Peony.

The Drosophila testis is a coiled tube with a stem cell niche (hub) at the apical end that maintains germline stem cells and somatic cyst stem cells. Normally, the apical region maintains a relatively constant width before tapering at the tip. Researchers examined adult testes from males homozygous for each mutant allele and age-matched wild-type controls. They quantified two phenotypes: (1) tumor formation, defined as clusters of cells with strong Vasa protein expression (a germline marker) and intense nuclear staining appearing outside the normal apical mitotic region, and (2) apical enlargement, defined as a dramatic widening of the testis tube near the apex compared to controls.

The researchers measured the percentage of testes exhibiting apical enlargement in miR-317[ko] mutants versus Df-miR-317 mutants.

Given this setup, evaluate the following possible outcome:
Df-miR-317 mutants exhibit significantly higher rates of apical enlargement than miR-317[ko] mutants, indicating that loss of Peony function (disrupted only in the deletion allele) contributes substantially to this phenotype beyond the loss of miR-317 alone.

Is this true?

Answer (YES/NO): NO